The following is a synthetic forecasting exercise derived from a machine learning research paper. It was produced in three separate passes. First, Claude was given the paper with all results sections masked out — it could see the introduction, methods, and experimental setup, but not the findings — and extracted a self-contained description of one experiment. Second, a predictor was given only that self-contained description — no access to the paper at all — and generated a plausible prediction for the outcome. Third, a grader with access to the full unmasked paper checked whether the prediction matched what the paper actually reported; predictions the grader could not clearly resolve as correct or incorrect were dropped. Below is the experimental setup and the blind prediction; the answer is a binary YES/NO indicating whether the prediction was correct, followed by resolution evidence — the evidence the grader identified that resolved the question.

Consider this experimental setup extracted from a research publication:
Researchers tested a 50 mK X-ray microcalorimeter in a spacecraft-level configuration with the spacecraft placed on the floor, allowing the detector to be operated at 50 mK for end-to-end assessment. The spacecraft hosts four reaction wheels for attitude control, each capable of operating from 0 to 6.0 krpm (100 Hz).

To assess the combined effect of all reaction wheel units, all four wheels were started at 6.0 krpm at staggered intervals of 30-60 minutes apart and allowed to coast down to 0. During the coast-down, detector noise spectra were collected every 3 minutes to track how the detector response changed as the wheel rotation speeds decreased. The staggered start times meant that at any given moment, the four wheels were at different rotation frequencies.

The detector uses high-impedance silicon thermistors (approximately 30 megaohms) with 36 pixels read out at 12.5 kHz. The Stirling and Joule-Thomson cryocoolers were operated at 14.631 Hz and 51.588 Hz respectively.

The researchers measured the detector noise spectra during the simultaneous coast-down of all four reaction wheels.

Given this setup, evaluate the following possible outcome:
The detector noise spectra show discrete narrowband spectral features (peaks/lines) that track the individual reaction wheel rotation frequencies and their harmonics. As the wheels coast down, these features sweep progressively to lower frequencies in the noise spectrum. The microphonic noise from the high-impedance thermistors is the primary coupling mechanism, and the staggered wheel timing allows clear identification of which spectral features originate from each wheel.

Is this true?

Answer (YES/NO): NO